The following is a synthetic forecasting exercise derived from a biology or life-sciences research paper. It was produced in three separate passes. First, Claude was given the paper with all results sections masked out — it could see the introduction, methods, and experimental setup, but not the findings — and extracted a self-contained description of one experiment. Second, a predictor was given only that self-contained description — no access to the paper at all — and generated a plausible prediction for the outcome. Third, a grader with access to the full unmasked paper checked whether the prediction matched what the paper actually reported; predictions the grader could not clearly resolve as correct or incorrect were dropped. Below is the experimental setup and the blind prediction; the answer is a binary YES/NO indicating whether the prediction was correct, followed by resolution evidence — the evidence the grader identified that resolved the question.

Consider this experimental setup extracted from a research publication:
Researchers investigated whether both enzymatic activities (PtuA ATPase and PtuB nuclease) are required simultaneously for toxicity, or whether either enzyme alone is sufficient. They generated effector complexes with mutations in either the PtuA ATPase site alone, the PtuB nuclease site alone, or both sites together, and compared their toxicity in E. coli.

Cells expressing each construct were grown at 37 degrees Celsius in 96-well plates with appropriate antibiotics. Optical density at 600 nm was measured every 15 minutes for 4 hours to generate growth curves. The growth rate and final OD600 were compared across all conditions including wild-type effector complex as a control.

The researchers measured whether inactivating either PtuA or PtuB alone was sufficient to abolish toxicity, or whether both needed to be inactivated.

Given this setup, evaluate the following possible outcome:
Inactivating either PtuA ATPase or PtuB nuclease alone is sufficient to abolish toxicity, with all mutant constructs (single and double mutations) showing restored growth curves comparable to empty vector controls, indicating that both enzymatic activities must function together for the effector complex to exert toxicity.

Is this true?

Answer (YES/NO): YES